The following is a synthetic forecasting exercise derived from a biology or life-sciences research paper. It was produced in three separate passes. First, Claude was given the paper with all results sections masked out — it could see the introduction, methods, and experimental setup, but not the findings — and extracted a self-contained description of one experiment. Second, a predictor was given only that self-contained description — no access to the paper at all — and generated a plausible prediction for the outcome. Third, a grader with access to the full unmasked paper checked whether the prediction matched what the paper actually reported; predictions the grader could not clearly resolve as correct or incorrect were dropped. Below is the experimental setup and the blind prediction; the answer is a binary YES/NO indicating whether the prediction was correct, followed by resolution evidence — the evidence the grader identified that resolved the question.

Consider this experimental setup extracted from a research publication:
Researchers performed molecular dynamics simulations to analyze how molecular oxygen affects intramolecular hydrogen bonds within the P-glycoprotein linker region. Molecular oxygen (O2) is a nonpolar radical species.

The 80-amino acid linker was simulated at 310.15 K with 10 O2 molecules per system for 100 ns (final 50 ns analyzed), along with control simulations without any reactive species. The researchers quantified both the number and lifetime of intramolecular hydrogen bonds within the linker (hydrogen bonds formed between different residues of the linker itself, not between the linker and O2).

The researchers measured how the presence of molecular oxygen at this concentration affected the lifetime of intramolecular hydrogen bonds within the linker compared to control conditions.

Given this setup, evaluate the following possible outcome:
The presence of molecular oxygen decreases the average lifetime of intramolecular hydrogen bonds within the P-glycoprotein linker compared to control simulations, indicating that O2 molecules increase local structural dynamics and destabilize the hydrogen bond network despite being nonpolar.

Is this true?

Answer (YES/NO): YES